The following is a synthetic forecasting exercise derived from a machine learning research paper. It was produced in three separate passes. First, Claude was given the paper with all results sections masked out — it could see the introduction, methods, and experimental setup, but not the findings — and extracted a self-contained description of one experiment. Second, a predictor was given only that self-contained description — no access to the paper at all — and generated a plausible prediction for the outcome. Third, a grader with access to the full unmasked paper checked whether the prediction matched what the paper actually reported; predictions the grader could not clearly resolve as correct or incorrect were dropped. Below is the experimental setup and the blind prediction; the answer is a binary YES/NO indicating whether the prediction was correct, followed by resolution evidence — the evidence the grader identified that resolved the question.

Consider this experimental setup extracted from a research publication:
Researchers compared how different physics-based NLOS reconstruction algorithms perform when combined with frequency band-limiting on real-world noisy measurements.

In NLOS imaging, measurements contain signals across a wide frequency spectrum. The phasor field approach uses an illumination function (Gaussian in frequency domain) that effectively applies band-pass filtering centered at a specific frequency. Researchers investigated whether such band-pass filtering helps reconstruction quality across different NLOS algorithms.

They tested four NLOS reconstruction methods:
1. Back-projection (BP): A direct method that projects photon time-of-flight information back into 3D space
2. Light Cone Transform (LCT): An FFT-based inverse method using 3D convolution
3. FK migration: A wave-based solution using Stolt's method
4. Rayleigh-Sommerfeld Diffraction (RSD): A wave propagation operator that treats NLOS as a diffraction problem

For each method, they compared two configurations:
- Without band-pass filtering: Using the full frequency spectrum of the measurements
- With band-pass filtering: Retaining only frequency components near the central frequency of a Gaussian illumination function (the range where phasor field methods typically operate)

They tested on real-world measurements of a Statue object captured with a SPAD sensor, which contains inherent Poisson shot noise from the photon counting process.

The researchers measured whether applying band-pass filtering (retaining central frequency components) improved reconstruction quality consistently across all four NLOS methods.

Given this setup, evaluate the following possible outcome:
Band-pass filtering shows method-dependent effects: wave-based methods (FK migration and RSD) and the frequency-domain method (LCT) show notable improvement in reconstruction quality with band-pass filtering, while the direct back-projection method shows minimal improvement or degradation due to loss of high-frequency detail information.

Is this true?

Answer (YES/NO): NO